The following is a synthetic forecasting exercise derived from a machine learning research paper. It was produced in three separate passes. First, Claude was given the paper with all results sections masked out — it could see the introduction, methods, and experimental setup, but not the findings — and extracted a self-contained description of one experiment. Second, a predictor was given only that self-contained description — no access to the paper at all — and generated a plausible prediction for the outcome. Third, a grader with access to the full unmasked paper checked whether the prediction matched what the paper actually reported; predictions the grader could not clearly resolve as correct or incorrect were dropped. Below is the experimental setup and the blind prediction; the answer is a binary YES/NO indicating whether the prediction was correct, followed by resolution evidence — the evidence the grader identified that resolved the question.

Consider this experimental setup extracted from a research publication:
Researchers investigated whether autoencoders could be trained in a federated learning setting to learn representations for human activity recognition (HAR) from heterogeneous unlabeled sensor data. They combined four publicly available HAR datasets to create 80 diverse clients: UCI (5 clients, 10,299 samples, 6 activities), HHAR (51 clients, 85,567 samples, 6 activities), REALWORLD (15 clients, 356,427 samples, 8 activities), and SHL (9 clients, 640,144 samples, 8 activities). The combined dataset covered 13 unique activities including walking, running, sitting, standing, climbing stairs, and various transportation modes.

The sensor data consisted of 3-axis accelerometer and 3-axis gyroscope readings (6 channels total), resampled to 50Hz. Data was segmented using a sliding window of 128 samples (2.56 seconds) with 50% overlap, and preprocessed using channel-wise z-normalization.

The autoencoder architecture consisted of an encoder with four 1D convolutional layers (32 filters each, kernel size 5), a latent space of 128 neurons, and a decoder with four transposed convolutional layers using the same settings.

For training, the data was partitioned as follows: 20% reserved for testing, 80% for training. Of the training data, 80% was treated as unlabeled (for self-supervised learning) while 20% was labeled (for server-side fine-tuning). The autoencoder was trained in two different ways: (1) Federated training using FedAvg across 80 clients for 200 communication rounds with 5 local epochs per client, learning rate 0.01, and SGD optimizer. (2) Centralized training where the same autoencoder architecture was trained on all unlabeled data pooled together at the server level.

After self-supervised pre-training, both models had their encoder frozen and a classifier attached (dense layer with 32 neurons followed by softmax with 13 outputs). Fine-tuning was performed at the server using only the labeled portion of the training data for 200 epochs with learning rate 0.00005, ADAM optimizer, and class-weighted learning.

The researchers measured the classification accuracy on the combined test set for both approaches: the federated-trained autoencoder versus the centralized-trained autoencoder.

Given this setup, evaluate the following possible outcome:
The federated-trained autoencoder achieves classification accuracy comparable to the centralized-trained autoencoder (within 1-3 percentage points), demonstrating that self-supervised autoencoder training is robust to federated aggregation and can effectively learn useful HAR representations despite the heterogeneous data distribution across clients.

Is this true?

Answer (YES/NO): NO